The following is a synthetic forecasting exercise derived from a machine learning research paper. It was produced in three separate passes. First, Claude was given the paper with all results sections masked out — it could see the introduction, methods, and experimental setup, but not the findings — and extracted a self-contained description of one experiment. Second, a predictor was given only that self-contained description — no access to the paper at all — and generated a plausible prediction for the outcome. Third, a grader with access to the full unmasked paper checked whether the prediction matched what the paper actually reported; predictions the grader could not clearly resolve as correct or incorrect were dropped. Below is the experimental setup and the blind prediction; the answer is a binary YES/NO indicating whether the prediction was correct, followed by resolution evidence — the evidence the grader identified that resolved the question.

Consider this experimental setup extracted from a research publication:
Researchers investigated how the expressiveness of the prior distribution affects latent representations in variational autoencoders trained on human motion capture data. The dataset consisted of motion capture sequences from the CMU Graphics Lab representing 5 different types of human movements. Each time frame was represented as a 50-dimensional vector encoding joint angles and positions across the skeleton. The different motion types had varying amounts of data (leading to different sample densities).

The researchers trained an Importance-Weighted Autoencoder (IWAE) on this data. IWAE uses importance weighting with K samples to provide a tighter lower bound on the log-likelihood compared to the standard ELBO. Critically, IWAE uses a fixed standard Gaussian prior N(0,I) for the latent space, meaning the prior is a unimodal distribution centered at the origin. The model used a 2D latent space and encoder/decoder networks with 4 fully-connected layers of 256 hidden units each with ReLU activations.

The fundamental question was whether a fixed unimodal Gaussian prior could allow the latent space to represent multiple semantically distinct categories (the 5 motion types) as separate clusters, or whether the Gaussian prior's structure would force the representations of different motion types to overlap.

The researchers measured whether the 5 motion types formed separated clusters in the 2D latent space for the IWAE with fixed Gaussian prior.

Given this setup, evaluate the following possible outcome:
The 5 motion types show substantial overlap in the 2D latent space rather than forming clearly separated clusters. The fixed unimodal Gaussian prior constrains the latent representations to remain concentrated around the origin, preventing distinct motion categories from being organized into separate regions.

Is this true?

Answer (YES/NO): YES